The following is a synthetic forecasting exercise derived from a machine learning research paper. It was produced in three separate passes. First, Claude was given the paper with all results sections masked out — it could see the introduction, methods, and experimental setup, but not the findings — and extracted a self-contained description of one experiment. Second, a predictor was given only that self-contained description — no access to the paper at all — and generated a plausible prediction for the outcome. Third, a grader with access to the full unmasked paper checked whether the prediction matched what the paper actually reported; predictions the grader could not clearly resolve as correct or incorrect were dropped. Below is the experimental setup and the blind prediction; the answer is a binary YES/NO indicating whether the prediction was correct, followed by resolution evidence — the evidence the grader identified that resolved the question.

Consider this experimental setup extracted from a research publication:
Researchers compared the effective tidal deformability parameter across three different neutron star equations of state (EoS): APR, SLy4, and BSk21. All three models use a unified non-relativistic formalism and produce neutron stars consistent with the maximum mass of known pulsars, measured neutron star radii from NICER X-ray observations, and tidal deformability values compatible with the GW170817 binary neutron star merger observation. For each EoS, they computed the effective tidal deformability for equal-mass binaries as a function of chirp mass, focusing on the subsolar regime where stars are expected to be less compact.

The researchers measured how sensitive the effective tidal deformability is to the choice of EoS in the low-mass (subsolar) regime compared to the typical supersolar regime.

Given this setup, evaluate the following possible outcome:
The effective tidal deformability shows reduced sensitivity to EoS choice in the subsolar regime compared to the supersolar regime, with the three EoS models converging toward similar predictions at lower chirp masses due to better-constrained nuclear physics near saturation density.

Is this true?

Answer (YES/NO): YES